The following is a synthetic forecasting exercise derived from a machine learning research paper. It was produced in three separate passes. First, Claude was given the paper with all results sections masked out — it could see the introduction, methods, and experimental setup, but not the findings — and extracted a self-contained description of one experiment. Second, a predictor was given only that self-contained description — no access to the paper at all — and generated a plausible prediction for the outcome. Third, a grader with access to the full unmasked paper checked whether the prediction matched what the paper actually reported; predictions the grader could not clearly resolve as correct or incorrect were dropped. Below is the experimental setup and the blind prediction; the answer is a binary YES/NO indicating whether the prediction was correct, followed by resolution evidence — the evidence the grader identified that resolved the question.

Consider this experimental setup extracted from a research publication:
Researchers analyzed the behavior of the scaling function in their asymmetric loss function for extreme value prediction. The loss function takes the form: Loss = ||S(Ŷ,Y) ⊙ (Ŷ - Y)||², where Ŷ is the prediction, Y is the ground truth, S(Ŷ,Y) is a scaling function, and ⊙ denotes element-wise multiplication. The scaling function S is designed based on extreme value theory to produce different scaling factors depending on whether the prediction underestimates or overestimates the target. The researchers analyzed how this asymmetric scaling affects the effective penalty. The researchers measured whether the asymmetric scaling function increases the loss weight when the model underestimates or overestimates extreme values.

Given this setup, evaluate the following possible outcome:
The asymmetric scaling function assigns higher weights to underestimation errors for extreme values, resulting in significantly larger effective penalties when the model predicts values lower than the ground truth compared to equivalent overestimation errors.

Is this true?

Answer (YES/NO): YES